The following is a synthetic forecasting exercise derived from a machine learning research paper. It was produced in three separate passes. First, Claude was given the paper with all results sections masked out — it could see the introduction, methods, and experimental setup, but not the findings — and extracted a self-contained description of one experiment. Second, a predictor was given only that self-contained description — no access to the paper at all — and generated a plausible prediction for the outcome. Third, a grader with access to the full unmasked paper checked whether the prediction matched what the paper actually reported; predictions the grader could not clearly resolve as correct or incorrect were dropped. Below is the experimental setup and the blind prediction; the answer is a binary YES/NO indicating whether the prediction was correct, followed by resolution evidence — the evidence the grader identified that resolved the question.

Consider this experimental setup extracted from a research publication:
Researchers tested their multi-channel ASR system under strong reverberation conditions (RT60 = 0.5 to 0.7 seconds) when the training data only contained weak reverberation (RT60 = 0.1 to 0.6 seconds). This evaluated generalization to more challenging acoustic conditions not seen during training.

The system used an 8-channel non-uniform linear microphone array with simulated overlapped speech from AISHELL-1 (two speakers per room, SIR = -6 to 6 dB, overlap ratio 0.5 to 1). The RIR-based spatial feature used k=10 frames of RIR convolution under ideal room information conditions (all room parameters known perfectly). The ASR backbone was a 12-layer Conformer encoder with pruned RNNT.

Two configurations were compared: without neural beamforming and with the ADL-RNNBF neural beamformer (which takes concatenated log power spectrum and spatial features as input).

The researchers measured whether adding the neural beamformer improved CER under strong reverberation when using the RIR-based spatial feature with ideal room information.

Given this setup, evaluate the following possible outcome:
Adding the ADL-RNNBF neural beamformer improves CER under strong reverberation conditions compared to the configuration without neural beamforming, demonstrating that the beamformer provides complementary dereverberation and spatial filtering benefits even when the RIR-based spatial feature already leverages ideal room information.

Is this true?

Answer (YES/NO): YES